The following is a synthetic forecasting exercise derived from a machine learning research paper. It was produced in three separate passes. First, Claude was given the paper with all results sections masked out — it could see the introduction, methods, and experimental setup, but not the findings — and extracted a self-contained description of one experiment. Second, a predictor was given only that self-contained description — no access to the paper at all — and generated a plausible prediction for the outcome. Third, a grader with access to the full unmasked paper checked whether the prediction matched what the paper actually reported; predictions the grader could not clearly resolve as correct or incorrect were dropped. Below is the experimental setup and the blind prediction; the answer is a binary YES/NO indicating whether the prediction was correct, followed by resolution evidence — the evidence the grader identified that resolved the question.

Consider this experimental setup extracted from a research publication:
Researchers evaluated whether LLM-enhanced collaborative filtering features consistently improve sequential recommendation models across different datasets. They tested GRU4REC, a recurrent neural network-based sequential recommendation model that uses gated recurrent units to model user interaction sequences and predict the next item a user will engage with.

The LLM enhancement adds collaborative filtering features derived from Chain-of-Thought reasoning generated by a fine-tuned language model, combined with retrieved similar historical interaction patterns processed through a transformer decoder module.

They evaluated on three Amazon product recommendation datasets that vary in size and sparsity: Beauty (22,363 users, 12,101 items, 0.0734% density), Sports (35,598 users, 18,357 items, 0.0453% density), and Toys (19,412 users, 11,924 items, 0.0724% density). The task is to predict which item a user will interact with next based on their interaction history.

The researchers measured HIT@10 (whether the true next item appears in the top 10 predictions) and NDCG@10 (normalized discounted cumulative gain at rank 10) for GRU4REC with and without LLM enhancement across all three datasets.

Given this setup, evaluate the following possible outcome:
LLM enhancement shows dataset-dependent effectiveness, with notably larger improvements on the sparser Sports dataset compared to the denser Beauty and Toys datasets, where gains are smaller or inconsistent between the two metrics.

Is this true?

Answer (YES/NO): NO